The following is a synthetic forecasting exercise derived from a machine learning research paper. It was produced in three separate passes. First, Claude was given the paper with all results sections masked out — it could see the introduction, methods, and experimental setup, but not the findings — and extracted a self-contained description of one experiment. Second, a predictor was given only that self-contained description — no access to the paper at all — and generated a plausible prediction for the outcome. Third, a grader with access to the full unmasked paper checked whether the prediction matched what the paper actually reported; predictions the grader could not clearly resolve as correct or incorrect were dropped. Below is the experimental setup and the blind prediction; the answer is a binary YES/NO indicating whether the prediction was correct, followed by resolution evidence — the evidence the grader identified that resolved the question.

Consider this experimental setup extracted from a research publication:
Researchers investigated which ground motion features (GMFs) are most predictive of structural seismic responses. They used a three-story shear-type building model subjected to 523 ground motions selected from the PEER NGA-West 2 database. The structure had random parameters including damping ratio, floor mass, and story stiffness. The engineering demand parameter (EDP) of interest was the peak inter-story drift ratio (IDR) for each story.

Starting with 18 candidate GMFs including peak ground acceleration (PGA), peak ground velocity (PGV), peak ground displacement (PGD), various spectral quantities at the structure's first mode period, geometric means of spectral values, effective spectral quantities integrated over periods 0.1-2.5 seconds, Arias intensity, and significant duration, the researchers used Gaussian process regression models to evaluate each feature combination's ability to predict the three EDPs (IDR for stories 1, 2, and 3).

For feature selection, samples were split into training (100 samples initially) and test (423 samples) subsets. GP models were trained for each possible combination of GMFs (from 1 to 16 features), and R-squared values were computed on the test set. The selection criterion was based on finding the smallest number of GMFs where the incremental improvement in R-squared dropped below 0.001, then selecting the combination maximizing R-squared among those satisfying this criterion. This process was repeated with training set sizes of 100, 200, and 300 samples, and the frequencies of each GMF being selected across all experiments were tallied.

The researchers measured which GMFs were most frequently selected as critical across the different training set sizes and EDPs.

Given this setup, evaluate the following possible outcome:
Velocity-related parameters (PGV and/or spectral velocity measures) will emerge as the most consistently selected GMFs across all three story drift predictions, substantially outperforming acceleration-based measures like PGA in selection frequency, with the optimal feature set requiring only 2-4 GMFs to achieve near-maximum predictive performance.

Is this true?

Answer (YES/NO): NO